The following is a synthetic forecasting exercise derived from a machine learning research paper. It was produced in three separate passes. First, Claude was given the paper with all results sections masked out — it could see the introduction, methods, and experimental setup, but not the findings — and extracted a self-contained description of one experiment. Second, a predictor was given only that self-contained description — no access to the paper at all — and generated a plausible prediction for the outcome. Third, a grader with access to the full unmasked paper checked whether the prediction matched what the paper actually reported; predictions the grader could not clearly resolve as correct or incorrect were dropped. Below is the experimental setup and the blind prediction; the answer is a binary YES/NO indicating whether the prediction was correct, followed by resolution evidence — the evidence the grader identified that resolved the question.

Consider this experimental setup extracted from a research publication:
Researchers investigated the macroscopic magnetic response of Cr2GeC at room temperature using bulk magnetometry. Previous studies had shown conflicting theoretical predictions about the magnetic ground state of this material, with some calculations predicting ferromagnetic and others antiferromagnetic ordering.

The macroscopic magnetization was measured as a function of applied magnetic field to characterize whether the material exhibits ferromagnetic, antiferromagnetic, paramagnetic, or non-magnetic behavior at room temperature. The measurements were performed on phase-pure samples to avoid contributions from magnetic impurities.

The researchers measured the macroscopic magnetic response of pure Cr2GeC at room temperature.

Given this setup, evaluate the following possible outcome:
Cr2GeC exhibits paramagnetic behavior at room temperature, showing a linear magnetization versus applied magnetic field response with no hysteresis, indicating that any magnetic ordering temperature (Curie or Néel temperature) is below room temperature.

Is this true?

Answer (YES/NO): NO